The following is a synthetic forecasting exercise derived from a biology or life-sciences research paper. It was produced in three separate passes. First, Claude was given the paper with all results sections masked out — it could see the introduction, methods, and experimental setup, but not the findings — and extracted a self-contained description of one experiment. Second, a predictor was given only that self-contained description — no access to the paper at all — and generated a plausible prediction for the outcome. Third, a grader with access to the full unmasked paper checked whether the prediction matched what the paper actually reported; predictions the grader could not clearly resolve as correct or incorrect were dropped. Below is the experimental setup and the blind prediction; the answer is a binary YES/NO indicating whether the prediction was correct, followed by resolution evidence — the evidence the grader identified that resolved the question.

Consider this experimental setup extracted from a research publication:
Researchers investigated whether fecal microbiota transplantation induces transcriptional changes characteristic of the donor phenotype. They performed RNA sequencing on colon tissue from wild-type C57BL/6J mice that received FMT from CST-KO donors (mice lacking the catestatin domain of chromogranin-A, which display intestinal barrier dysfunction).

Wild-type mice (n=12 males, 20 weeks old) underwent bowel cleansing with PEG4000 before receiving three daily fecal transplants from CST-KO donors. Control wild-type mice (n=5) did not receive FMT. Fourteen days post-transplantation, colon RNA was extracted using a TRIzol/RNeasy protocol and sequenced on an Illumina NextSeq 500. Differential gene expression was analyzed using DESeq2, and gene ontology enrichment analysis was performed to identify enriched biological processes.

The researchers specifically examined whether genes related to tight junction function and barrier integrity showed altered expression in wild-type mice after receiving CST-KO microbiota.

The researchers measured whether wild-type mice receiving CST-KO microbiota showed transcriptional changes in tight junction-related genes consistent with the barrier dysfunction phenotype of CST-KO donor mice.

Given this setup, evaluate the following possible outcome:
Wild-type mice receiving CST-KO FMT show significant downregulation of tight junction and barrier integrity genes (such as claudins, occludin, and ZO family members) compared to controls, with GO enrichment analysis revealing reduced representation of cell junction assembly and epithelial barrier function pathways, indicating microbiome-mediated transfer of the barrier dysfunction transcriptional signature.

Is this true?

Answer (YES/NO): NO